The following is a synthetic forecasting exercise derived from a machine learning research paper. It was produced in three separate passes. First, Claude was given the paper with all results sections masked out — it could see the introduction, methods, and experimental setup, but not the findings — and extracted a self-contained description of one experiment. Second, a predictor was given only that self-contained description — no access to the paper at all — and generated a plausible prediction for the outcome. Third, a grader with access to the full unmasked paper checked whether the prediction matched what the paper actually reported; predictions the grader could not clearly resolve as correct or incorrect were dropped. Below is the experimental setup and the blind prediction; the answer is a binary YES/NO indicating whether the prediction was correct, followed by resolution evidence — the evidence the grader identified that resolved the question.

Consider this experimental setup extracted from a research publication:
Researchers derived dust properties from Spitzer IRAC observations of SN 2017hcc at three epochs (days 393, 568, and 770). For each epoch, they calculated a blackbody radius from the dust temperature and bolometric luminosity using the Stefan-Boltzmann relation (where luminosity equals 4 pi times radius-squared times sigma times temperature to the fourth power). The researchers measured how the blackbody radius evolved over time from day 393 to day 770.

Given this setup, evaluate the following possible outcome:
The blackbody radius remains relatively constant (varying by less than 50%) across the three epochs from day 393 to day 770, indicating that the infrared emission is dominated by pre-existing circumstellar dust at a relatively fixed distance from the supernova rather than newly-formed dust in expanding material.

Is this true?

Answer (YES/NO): NO